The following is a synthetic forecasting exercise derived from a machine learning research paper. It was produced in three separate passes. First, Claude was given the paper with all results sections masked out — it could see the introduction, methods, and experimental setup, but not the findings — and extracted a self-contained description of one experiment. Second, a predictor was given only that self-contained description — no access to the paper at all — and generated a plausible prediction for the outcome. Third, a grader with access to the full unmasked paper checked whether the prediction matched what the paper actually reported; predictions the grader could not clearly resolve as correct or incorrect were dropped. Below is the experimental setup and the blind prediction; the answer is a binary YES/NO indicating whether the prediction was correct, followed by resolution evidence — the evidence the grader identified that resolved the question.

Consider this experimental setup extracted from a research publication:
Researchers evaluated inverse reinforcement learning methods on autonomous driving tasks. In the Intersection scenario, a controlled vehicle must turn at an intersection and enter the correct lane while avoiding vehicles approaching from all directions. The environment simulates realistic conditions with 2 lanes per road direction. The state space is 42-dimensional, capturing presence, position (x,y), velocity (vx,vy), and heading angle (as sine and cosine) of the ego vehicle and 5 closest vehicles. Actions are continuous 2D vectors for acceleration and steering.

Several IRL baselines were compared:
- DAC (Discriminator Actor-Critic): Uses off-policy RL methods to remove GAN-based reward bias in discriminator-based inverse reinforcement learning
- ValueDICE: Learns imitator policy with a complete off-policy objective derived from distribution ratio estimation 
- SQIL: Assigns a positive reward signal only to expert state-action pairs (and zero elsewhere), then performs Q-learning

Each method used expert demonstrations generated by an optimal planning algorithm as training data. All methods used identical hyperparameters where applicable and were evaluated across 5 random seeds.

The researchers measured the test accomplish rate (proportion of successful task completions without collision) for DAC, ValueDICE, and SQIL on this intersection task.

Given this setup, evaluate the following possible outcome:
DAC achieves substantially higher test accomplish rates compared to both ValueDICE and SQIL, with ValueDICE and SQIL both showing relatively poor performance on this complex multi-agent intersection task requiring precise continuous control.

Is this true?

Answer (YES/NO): NO